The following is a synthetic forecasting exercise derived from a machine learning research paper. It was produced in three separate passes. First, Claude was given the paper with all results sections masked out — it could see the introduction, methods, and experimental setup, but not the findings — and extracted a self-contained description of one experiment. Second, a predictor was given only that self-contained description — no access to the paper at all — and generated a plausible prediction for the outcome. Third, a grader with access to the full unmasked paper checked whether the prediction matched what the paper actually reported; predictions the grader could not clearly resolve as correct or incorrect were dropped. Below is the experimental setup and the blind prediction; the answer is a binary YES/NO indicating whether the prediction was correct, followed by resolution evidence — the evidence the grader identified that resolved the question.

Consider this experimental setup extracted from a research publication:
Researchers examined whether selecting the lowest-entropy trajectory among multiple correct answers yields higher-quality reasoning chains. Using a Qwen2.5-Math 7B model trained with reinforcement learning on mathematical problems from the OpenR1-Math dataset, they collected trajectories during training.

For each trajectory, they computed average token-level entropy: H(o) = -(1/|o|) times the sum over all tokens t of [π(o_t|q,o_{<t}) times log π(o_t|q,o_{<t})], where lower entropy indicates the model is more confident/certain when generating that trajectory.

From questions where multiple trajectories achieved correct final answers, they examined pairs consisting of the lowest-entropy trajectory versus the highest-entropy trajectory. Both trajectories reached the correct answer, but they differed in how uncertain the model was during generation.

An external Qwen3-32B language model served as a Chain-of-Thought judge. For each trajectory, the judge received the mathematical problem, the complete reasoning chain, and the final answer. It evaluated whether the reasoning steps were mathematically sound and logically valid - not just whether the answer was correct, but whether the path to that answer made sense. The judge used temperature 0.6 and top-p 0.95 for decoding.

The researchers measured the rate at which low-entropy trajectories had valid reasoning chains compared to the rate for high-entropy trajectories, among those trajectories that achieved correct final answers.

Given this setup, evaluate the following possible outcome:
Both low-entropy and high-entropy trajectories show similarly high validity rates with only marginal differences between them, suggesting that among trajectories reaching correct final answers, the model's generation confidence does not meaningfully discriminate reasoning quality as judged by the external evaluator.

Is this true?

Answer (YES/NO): NO